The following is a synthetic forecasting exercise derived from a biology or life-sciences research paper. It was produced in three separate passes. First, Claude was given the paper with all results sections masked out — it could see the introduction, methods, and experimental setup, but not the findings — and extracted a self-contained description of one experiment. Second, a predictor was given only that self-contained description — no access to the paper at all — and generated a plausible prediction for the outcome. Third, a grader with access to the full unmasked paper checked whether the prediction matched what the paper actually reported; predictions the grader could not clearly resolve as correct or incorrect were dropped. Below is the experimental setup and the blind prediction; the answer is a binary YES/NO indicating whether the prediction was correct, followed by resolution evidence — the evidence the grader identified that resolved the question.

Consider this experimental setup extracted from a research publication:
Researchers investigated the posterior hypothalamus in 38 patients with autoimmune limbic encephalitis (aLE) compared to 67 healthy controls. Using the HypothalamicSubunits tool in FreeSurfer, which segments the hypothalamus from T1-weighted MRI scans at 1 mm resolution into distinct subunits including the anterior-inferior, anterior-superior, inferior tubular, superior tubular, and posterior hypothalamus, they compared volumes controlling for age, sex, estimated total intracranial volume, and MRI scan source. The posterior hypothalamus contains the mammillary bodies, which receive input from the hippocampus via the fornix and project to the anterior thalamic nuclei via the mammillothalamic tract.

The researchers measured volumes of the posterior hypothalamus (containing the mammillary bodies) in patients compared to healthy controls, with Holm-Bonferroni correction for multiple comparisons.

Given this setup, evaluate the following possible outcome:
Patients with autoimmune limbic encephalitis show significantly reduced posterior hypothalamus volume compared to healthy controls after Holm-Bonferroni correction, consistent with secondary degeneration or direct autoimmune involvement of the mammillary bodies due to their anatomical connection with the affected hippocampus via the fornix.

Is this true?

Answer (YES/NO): YES